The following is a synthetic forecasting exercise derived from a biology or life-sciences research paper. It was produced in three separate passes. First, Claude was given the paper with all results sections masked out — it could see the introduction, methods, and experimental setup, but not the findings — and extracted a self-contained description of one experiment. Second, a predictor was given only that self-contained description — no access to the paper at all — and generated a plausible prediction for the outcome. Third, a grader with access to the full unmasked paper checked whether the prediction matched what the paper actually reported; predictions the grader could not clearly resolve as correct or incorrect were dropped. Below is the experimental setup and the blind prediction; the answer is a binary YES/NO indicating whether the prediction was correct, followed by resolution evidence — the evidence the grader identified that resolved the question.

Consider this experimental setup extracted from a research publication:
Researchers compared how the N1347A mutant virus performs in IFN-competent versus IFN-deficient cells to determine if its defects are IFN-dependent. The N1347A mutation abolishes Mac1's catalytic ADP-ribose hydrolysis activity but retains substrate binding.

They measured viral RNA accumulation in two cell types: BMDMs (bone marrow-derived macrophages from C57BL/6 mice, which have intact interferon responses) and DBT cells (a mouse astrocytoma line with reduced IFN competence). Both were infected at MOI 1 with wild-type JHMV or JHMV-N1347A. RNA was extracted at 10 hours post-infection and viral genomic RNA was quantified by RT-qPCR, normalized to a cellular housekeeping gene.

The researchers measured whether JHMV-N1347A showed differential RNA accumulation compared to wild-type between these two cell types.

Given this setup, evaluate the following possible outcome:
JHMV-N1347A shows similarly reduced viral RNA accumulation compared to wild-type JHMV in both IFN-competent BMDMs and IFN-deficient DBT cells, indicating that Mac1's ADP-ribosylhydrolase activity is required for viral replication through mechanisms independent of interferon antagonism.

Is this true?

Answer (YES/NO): NO